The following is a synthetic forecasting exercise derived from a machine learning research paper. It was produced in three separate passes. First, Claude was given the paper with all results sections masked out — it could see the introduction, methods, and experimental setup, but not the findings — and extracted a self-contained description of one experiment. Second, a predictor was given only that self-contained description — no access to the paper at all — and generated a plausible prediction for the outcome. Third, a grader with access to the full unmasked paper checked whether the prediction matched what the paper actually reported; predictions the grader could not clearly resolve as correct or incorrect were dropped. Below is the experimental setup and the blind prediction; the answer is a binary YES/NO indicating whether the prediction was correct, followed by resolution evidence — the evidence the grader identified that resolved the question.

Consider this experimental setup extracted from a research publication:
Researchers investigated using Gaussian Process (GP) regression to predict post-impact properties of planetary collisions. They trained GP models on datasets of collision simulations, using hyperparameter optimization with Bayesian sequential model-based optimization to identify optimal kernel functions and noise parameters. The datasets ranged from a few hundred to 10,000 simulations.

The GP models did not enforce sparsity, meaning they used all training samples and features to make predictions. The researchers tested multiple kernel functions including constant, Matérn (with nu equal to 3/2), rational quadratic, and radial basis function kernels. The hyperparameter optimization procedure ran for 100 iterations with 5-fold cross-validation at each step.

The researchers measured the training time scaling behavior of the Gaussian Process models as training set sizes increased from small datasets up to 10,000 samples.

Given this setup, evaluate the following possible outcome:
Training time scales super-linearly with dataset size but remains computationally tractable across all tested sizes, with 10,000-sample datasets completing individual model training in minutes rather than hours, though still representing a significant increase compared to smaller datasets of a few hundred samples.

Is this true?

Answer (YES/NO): NO